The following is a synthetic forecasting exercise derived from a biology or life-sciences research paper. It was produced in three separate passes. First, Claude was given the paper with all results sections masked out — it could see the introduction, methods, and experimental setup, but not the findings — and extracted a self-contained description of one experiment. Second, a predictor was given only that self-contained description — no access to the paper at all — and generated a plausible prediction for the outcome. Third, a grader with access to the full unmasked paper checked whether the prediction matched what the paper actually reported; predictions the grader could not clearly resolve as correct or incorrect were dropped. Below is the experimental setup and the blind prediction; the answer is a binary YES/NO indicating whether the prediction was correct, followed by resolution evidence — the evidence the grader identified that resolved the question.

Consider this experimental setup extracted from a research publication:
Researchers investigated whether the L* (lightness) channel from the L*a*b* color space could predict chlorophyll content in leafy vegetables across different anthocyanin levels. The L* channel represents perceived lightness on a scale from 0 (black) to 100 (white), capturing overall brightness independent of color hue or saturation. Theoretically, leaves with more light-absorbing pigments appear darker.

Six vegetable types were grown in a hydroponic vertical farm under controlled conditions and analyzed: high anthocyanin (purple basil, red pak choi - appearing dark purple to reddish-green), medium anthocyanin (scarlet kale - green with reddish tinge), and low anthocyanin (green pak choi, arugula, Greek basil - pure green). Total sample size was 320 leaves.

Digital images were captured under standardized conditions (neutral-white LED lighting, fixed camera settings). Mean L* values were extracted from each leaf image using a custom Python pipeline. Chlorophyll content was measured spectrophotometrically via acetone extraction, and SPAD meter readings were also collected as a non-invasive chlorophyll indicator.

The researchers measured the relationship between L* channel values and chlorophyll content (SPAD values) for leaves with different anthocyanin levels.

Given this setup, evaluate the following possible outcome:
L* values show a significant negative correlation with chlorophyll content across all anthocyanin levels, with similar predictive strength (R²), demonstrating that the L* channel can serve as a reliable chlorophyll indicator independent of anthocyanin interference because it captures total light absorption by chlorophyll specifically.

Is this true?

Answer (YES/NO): NO